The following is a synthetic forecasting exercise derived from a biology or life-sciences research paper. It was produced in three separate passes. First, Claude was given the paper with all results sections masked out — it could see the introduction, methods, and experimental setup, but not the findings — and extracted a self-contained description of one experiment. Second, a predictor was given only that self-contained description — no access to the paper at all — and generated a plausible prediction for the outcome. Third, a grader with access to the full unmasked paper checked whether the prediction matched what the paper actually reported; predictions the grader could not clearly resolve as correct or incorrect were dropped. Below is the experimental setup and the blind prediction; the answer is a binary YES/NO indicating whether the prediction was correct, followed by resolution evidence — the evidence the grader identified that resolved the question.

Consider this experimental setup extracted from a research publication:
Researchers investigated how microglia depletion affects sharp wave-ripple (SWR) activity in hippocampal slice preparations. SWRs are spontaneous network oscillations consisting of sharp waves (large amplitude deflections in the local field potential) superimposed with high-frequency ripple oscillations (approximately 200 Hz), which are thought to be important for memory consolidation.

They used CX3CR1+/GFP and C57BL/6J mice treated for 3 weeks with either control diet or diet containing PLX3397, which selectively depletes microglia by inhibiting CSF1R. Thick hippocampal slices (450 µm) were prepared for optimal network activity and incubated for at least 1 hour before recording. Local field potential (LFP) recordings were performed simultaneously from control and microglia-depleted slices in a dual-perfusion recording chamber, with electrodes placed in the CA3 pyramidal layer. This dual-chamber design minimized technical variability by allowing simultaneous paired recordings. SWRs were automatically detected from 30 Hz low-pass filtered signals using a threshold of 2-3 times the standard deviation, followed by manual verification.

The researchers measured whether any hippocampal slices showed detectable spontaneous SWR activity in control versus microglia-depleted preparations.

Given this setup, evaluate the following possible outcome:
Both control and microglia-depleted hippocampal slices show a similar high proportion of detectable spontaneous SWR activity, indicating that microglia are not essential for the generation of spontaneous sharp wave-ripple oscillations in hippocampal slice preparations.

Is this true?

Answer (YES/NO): NO